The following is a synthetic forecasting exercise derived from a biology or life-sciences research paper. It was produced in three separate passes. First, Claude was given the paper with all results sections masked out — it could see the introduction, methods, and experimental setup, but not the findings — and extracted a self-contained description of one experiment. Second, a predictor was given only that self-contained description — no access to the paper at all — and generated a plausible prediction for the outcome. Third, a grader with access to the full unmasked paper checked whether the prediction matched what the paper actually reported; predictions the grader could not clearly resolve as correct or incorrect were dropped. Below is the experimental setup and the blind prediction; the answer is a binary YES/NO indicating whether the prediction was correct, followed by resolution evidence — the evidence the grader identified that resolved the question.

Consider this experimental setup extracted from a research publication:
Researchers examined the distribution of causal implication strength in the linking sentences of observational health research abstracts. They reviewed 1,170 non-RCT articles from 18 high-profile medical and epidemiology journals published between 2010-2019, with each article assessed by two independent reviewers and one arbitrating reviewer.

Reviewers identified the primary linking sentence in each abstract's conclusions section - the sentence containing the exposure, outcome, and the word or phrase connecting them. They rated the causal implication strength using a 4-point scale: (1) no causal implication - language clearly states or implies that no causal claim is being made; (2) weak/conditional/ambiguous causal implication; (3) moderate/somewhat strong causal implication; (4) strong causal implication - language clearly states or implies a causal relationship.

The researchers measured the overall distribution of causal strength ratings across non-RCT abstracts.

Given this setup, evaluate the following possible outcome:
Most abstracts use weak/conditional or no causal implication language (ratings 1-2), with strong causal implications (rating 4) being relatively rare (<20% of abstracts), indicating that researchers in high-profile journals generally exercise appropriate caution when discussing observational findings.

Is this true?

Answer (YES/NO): NO